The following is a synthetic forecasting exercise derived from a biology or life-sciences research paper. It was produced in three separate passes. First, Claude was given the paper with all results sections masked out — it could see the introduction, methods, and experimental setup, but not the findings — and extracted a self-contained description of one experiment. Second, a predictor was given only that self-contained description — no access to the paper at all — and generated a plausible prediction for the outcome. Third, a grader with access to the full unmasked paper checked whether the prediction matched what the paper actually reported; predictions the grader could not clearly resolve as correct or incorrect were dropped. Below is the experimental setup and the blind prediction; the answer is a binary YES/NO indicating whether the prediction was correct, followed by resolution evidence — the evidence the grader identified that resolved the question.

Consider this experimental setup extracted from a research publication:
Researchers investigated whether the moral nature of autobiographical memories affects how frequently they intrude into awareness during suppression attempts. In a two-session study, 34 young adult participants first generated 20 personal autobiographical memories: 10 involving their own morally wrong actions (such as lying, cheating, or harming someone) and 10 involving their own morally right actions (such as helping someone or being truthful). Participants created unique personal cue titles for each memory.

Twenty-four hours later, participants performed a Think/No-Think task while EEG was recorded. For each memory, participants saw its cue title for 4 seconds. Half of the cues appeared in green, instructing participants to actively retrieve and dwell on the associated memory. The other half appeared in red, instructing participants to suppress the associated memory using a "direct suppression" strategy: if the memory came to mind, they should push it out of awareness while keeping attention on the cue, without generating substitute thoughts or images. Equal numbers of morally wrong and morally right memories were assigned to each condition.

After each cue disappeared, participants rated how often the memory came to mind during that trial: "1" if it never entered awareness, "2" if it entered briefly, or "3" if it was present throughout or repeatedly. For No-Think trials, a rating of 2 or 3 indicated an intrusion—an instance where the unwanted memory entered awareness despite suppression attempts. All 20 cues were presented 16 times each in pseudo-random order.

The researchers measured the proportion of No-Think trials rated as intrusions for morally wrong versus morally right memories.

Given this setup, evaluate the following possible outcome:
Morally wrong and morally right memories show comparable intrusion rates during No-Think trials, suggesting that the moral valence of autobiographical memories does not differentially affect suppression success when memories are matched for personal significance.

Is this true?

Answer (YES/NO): NO